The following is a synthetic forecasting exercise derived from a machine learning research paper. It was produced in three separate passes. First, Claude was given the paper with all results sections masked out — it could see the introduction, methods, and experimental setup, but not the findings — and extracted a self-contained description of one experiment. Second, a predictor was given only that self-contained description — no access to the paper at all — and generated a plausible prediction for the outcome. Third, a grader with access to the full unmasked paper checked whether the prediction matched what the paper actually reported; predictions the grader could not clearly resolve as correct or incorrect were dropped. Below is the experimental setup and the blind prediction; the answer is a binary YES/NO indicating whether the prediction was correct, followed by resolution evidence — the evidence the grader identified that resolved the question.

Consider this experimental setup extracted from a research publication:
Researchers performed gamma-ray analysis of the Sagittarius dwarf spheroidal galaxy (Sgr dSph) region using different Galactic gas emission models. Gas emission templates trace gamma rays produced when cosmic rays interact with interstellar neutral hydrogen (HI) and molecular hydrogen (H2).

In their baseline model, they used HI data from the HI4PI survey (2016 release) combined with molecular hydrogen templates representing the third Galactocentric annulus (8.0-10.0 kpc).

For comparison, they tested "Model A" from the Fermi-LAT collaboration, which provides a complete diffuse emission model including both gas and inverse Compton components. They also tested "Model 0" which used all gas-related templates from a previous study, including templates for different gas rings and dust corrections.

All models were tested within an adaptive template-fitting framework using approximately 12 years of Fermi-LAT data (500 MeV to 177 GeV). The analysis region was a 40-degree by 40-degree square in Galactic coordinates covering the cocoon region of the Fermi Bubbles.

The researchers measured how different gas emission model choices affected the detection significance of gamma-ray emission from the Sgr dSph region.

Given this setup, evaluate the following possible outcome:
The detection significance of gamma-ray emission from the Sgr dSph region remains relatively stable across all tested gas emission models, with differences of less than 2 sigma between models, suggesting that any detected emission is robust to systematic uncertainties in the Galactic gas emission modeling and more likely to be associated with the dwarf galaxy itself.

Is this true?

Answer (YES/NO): NO